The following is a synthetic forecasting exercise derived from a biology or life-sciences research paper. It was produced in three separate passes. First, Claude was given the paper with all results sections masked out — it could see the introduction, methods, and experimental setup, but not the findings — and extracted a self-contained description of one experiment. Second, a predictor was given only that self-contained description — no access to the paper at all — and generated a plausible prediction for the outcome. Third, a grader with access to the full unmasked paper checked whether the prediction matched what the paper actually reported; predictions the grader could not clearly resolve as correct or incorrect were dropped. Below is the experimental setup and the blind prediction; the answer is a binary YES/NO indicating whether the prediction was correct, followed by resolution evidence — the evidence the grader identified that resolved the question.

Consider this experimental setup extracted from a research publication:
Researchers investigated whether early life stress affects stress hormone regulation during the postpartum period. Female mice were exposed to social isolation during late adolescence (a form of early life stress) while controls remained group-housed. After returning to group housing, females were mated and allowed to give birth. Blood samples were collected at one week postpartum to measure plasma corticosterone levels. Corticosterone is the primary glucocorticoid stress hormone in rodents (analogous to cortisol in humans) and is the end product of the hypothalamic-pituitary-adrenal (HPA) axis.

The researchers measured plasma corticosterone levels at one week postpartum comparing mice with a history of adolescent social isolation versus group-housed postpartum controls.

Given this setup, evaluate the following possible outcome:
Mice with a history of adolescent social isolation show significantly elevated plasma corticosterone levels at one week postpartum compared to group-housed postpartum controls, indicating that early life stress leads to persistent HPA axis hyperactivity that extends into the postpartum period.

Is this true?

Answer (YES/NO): YES